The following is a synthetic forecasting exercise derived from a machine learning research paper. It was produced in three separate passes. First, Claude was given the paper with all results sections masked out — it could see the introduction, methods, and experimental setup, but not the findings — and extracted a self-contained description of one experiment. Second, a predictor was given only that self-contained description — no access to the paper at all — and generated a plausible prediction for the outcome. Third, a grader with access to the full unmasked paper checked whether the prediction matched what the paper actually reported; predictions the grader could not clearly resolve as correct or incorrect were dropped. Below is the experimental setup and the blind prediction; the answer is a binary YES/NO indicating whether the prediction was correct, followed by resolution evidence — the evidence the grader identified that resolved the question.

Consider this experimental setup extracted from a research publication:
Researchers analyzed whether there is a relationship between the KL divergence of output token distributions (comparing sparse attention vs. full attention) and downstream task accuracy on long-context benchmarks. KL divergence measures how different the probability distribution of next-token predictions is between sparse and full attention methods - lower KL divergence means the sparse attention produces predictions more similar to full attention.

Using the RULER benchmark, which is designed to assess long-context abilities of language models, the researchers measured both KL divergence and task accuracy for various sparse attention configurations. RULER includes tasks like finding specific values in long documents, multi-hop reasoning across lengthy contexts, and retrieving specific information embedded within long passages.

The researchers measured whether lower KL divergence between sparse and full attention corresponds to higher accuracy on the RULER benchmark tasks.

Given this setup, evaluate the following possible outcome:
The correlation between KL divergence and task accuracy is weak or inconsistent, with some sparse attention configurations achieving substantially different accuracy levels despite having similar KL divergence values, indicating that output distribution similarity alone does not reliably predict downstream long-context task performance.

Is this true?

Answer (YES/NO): NO